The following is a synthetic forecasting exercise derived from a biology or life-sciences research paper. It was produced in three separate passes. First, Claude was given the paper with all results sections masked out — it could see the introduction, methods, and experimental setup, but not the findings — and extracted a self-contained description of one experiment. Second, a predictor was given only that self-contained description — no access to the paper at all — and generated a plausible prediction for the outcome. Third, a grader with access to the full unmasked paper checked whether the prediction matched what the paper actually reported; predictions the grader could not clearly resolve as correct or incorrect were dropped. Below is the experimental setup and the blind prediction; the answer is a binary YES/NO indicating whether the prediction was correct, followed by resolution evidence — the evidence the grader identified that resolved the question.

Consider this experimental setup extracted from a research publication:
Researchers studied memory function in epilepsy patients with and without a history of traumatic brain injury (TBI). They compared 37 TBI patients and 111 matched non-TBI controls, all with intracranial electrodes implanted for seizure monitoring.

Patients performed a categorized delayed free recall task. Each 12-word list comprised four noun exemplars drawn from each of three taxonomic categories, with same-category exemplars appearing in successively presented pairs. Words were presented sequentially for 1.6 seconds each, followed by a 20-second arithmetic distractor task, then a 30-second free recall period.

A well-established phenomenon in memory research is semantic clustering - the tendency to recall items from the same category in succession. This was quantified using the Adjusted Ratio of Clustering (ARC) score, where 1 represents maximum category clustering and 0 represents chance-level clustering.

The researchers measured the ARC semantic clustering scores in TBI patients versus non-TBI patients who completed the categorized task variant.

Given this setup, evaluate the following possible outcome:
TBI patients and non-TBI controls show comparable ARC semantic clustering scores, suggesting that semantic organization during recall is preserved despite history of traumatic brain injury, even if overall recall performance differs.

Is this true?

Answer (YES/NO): YES